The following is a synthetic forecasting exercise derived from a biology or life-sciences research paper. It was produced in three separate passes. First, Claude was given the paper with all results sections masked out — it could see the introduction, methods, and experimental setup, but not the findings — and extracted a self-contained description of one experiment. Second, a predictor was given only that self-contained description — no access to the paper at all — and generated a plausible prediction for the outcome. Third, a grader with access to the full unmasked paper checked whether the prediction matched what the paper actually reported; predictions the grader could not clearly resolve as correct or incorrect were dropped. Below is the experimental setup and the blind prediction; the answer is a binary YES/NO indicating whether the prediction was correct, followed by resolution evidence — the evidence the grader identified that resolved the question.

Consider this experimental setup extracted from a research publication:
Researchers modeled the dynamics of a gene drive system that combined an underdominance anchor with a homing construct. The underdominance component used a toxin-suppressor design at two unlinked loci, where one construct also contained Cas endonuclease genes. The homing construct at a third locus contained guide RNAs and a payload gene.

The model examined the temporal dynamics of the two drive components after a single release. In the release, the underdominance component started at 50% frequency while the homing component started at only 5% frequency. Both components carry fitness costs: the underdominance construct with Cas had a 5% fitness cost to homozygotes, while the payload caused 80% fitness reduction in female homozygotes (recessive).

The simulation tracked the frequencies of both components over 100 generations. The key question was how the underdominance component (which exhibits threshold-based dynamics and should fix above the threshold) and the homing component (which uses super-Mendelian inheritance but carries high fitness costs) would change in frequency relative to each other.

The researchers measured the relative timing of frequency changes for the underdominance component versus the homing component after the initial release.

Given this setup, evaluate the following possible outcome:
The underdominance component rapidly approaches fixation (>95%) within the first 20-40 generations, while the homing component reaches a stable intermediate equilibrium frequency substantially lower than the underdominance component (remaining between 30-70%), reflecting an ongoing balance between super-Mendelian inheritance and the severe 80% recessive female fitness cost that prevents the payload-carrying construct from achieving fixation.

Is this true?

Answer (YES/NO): NO